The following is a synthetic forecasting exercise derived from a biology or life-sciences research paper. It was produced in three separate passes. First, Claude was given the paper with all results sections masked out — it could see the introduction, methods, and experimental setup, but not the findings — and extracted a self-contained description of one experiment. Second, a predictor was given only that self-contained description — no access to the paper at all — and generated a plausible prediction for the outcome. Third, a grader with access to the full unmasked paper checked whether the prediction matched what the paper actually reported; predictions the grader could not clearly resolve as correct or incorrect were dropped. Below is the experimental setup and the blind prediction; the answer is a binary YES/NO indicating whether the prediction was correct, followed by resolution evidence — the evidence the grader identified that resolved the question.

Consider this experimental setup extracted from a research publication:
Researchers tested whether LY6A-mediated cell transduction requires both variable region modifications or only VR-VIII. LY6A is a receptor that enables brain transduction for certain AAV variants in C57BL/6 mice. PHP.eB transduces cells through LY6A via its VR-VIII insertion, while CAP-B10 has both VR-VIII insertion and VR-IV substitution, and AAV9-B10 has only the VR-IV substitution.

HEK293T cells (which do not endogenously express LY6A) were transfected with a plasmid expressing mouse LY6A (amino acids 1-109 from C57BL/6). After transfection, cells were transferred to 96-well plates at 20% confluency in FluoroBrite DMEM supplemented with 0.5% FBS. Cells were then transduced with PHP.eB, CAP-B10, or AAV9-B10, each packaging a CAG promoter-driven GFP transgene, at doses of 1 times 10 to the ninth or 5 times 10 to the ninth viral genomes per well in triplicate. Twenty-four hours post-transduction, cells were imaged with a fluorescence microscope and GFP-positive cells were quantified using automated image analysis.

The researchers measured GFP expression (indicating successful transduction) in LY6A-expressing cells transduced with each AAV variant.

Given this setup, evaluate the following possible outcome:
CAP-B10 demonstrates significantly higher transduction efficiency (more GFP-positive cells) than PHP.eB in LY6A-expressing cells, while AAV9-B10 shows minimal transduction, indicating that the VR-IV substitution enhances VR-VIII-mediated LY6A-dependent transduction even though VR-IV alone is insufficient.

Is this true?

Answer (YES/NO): NO